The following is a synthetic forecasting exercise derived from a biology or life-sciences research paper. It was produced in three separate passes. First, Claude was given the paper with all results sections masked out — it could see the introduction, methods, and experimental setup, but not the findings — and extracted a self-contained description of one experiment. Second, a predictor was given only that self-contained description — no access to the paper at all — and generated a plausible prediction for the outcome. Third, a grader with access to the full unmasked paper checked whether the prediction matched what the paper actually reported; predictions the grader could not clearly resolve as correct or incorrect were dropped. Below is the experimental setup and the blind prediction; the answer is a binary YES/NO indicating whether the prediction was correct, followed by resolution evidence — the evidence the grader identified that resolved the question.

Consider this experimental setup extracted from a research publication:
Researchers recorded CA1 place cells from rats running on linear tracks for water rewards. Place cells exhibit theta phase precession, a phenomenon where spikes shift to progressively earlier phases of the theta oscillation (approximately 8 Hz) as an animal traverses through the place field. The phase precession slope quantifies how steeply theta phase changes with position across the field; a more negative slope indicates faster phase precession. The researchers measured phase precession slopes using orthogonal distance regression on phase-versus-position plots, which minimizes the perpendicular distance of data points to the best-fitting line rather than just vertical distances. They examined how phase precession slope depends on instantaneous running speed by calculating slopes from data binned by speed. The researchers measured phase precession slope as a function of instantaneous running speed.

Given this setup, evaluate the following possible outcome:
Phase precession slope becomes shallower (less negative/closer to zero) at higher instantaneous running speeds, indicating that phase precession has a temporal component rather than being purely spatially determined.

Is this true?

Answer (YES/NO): NO